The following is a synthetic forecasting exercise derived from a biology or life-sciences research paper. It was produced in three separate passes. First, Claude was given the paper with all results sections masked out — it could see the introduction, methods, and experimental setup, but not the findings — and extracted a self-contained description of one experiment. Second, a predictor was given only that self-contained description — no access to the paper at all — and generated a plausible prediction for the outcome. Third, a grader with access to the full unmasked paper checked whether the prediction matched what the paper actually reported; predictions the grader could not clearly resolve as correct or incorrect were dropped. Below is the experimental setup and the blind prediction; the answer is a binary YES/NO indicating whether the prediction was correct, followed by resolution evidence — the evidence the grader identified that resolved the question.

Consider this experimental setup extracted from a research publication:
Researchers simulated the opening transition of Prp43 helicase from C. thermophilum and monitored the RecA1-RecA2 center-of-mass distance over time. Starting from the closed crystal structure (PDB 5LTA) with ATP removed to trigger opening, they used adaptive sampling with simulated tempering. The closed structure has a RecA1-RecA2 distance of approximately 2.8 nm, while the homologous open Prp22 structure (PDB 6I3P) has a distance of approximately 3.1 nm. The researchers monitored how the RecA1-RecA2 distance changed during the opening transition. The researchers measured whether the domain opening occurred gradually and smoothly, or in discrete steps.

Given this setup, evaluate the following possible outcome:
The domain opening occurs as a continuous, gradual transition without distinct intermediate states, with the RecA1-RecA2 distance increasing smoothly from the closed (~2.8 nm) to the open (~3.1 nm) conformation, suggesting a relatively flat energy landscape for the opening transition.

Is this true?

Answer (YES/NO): NO